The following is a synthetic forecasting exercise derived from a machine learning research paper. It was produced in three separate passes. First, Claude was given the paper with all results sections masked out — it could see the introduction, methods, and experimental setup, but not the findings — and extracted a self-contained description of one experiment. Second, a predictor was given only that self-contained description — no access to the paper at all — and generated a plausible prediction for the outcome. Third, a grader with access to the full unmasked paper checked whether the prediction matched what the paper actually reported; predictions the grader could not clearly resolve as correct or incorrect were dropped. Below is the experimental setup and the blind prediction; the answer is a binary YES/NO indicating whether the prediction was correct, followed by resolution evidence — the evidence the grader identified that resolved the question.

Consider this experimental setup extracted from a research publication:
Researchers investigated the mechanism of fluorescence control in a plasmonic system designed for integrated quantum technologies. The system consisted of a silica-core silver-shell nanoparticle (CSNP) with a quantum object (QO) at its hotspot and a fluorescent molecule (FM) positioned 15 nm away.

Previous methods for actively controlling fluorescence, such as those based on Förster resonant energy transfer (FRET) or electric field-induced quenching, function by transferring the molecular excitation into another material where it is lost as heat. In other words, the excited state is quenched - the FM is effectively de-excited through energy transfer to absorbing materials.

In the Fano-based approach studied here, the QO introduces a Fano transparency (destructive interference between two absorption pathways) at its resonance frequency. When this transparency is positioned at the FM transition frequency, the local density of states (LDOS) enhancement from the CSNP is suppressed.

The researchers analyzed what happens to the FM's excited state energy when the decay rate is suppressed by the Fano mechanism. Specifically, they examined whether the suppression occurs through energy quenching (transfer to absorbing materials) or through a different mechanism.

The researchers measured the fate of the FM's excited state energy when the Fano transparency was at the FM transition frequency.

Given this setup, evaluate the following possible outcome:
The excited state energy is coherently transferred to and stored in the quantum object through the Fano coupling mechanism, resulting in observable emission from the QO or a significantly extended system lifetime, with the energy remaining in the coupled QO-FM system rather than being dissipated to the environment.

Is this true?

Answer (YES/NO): NO